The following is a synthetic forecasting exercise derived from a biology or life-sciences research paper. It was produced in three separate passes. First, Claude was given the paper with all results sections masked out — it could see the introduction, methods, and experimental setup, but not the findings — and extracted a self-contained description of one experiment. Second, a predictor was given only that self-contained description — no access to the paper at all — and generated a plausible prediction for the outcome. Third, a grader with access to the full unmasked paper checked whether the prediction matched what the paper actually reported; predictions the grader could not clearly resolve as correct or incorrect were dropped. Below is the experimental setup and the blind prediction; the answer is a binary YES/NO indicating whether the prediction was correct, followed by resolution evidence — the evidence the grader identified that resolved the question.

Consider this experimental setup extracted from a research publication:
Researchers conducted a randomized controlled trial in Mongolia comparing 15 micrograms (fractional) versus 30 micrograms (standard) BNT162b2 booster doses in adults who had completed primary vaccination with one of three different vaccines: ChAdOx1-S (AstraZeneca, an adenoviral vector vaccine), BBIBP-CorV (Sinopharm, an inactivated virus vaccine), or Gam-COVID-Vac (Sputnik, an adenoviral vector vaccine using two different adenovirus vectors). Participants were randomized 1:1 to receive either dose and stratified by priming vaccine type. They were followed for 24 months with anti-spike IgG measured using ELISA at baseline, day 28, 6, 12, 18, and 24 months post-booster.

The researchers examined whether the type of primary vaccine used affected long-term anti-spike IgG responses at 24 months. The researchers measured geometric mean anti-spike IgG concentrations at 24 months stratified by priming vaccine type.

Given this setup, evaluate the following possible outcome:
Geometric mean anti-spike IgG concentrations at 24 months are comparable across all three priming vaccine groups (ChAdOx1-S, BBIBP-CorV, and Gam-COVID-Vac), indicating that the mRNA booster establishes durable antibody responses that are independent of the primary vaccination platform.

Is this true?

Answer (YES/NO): YES